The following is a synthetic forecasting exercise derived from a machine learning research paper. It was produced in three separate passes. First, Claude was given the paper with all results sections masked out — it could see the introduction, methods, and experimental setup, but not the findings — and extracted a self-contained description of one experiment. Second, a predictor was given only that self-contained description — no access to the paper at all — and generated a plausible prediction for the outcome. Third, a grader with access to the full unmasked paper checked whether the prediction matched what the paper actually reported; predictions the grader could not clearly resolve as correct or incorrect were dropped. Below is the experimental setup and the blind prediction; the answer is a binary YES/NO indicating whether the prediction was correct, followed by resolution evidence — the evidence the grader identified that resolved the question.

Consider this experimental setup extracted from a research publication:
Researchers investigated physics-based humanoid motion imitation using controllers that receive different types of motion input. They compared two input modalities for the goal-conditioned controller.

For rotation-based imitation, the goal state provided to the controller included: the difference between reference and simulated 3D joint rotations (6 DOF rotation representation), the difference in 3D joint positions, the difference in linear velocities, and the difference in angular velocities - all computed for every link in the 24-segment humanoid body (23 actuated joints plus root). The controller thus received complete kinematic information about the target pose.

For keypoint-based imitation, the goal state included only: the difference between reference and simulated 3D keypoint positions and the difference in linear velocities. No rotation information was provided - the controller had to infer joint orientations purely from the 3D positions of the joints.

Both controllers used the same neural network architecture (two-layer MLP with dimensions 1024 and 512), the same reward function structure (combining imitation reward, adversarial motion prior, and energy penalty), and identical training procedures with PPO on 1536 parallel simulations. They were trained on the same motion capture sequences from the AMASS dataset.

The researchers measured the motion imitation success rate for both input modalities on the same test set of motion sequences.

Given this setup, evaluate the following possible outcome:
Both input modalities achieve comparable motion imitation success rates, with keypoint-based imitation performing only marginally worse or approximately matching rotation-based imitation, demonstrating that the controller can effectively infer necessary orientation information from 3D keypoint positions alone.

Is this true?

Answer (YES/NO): YES